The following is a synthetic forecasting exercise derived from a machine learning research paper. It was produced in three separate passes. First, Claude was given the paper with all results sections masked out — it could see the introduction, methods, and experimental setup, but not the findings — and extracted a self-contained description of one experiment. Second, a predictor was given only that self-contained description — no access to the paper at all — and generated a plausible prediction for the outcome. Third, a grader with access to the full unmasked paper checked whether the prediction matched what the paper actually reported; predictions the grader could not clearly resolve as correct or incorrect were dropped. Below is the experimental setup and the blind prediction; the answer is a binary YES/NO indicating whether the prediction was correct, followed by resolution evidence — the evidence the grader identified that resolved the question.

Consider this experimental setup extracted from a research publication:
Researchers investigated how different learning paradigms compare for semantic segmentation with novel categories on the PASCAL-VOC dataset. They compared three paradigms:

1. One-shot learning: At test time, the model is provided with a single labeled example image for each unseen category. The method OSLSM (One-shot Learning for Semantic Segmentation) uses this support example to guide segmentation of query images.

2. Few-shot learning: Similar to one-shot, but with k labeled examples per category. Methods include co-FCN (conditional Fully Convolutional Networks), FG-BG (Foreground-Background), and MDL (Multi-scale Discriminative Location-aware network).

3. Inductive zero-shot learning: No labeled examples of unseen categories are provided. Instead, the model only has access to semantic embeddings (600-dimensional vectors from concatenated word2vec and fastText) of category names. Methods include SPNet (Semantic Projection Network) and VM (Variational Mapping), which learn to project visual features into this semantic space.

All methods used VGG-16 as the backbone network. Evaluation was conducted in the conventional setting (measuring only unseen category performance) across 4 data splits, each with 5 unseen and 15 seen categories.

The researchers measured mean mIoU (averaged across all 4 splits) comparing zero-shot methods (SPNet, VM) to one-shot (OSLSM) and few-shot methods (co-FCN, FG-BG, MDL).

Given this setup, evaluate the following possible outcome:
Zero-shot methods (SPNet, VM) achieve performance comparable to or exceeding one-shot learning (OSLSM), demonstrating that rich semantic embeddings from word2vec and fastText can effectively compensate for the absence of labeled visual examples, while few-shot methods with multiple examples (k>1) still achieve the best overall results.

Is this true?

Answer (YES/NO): YES